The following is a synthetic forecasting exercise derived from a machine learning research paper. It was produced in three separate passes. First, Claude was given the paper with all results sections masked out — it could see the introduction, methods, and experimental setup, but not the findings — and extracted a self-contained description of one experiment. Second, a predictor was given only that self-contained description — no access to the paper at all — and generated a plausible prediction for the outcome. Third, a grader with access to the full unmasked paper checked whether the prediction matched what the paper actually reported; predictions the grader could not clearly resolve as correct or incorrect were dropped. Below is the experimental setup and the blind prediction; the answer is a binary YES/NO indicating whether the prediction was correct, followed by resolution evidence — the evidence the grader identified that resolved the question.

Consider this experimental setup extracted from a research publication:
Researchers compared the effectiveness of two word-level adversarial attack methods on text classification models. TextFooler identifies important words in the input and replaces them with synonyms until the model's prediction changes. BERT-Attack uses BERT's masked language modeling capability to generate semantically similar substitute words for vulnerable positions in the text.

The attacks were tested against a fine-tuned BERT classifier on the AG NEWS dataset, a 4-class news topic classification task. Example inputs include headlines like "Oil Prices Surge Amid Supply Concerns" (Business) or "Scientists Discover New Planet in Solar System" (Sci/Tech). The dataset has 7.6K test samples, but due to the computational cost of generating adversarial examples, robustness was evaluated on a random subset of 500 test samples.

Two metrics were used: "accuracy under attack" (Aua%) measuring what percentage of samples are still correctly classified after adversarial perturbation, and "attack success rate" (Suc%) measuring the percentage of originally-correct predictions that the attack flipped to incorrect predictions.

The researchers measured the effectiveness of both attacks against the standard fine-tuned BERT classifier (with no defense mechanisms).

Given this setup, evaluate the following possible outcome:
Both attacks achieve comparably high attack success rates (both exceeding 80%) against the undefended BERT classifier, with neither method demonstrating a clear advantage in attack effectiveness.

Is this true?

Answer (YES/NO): NO